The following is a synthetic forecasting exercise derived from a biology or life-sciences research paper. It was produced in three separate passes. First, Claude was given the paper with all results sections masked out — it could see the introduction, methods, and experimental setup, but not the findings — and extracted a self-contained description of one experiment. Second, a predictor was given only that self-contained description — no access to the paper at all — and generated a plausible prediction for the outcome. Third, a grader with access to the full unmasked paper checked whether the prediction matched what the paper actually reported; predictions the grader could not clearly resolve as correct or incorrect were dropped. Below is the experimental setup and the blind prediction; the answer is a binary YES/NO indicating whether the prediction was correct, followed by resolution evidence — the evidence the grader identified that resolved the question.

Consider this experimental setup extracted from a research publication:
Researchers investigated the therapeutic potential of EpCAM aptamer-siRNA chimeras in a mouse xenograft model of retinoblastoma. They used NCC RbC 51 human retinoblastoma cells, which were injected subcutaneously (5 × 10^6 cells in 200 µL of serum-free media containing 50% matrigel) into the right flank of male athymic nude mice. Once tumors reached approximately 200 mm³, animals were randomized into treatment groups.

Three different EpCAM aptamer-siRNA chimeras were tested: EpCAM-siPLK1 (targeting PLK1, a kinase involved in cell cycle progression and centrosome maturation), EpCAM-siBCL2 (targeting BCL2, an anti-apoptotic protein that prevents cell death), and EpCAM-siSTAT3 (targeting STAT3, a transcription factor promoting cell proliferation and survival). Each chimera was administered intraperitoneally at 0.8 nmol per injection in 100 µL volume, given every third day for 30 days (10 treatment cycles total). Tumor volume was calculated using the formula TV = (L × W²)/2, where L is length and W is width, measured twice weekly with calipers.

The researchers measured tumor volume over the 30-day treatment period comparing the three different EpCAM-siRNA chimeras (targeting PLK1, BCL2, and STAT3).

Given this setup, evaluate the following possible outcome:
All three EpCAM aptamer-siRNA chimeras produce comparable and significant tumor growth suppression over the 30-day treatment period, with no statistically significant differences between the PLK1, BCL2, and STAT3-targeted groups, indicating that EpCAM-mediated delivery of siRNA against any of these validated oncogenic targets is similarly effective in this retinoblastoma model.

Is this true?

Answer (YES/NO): NO